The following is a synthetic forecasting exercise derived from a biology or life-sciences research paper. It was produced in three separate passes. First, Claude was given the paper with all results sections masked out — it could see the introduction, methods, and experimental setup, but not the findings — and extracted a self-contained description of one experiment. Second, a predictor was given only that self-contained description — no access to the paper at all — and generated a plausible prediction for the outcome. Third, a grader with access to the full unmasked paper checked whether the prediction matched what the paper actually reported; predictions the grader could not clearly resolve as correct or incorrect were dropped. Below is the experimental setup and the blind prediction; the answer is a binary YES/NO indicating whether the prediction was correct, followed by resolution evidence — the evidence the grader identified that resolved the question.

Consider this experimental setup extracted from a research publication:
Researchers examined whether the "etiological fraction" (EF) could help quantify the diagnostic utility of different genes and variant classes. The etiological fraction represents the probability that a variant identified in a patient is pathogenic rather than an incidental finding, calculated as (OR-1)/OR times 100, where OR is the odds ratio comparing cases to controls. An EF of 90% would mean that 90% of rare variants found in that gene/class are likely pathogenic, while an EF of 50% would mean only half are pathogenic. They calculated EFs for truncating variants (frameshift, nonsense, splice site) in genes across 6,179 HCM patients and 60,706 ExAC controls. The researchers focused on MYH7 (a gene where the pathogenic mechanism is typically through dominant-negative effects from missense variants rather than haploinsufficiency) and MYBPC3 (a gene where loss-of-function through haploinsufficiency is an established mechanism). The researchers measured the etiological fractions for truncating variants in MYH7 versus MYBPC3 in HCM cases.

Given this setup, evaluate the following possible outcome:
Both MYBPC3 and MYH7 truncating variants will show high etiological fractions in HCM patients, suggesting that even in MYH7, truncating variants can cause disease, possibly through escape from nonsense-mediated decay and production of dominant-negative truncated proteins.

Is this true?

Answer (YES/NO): NO